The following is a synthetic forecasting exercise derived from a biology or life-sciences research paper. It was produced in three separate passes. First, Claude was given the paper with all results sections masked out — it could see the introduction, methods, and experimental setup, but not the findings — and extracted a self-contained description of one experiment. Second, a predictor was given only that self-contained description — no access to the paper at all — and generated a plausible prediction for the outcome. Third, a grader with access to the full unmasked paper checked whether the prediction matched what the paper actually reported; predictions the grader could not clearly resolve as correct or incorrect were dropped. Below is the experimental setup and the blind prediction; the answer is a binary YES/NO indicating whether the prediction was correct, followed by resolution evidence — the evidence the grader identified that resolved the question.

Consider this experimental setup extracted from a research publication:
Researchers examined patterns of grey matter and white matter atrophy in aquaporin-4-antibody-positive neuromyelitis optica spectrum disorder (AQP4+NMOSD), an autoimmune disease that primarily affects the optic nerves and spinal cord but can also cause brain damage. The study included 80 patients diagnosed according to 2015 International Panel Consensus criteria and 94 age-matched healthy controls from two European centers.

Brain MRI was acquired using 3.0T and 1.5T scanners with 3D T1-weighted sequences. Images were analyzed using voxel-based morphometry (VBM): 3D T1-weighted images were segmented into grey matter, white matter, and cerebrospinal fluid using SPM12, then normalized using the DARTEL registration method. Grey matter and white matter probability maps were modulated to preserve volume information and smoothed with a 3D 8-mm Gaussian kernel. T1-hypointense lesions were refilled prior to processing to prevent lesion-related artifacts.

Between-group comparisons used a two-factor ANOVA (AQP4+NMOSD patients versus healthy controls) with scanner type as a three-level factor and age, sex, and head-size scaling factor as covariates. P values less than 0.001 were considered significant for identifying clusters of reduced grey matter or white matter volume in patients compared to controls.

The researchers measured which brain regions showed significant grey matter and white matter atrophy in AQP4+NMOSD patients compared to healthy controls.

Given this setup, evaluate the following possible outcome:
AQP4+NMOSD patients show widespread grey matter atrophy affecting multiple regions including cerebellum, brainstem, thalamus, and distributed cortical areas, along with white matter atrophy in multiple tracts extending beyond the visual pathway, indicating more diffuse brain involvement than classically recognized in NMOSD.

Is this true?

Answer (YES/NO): NO